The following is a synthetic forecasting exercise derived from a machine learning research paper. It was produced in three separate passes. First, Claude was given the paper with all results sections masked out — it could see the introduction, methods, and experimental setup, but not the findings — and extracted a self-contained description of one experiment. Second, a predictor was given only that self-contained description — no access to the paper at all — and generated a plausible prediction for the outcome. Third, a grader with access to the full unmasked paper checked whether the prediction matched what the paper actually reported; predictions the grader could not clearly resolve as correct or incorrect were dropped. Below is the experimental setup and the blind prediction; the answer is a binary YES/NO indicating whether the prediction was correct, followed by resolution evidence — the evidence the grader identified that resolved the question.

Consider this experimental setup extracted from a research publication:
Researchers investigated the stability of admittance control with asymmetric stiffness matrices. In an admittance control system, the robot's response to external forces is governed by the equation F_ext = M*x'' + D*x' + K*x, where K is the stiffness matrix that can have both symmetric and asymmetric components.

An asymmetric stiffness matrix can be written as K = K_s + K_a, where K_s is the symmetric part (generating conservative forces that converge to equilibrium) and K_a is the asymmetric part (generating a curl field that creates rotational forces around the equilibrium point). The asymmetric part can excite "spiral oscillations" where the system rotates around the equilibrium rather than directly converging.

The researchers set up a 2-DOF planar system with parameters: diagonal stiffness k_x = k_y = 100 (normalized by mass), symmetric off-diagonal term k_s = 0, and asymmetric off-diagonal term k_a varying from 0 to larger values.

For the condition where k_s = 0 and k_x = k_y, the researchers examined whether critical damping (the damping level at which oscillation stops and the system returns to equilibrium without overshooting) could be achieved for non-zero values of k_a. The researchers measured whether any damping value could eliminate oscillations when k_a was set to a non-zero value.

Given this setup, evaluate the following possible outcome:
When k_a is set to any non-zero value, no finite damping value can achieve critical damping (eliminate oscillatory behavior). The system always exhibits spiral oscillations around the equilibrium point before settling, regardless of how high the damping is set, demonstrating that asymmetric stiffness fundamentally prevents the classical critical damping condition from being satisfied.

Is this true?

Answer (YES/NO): NO